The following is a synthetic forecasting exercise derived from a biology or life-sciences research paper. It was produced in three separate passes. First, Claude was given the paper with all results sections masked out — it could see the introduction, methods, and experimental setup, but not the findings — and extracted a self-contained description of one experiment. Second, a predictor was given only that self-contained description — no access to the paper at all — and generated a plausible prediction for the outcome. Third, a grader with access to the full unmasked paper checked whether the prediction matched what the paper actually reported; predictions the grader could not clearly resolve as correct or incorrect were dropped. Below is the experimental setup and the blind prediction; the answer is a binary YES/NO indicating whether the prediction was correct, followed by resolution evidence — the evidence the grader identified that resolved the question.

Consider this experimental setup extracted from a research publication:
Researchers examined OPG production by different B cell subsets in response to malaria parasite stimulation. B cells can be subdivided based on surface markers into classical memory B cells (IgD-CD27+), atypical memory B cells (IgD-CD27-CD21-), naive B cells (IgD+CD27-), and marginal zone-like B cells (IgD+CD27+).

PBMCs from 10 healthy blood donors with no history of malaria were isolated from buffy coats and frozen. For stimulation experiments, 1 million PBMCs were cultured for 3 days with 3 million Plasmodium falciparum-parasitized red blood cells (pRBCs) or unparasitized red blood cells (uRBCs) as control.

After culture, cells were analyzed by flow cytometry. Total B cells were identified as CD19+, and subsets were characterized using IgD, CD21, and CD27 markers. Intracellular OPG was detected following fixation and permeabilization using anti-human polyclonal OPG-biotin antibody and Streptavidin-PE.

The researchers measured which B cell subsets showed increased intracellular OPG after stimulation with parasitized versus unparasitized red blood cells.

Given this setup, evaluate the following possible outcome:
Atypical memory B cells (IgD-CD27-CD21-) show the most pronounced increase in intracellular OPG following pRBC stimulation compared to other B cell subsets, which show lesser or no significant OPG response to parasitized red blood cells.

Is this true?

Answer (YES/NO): NO